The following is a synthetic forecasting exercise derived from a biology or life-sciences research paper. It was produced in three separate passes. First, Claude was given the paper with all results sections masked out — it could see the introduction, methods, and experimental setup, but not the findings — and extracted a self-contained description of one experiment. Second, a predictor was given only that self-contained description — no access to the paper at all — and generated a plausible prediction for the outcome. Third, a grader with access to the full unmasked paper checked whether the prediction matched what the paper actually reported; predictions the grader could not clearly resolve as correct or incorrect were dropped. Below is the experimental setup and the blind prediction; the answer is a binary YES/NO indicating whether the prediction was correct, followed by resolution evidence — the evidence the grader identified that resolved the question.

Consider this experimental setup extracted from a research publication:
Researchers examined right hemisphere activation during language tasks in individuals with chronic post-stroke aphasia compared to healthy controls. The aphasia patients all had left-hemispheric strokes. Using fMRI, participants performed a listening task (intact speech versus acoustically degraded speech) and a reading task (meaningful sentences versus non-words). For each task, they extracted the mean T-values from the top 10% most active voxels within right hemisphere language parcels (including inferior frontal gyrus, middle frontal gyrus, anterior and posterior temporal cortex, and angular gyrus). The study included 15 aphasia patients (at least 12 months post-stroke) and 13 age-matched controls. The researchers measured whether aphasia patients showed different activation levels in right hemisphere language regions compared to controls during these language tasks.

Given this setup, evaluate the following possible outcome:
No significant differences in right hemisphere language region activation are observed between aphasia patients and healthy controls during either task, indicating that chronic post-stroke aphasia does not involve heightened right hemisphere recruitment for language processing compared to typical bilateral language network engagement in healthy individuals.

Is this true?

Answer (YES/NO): YES